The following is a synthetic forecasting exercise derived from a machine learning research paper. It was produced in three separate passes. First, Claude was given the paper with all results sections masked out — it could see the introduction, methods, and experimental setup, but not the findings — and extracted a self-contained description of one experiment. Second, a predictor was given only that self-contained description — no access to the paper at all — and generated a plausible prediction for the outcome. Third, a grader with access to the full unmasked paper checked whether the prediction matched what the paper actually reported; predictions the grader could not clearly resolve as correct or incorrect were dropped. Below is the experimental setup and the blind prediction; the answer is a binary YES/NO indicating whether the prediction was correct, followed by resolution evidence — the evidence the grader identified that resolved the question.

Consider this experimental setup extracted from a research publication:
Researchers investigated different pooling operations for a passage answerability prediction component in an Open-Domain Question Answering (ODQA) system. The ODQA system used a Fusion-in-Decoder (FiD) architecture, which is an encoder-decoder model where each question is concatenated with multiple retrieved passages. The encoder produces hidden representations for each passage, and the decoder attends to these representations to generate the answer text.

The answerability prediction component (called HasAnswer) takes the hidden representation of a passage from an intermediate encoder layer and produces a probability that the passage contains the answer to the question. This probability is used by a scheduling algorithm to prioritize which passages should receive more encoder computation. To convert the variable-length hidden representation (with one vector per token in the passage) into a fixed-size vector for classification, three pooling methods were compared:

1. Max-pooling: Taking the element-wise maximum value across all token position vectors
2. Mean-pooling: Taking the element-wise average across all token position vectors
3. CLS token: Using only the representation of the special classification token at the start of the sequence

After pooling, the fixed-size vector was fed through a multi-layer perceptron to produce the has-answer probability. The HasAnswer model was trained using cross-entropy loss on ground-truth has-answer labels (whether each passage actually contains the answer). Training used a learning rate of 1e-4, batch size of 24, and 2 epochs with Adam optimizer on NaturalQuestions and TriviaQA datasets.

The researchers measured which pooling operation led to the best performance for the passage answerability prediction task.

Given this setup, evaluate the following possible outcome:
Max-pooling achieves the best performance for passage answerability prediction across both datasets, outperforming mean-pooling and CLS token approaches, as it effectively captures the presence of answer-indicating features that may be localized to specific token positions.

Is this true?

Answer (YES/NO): YES